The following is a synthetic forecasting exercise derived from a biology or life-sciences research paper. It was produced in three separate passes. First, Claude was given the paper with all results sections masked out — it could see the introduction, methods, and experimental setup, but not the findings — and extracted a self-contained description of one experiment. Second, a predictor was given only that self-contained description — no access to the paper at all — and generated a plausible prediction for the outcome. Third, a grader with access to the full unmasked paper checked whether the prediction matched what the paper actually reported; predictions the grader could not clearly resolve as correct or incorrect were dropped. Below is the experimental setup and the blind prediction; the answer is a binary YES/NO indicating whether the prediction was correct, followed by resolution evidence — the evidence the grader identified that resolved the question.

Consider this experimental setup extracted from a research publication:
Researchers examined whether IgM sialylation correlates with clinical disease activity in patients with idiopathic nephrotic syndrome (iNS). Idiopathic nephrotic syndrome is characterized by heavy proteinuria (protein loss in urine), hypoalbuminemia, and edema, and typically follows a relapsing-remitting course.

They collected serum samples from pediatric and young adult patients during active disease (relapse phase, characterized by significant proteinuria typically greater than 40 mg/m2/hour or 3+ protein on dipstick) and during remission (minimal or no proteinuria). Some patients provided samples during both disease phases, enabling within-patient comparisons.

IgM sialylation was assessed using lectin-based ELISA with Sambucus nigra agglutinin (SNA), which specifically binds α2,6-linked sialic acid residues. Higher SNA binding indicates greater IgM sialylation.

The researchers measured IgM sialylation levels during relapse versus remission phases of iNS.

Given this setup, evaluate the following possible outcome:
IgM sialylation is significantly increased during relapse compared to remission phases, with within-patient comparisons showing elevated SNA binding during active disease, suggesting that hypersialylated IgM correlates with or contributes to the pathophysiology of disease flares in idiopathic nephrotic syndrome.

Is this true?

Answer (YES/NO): NO